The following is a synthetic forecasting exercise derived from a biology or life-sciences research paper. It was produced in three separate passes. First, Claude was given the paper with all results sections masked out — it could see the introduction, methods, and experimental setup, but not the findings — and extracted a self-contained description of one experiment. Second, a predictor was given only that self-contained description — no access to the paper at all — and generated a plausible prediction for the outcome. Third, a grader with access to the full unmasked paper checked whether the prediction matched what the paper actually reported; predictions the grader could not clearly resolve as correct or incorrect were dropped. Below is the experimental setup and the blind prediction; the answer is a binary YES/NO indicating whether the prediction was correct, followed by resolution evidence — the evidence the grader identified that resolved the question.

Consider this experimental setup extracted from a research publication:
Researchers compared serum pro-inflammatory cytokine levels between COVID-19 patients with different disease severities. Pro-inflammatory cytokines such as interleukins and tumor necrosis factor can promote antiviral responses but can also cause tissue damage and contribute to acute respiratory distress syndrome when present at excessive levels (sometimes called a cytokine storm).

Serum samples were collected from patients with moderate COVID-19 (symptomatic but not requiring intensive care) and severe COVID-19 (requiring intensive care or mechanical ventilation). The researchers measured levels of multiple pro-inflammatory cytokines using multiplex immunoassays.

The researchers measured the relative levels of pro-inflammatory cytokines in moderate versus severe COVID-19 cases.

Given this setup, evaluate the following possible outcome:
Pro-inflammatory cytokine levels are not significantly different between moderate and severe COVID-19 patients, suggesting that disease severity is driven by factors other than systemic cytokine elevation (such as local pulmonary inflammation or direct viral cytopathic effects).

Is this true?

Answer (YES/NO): YES